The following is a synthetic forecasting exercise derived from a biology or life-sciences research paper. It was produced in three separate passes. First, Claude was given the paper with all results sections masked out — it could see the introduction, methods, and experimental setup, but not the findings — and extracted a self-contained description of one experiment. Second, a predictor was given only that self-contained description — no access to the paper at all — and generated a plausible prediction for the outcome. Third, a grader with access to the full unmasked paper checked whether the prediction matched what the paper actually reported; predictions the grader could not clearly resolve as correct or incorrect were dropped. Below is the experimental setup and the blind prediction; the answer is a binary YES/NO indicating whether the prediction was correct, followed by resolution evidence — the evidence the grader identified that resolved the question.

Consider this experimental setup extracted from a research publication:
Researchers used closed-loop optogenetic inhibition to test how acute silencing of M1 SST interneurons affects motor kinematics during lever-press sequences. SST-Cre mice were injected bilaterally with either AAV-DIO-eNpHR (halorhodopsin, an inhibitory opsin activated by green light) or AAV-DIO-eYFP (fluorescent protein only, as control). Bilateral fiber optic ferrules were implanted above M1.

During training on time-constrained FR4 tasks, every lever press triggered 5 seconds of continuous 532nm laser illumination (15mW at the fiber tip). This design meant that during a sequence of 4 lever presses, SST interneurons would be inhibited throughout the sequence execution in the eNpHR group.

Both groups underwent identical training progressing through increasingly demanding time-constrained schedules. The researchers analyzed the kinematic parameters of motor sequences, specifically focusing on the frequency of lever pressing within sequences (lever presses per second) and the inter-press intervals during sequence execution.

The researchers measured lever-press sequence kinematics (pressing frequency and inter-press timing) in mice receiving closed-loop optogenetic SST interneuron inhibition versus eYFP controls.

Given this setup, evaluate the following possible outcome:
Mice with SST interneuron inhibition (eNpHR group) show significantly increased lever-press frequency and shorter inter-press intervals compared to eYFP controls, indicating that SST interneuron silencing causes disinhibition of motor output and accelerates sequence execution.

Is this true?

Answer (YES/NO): NO